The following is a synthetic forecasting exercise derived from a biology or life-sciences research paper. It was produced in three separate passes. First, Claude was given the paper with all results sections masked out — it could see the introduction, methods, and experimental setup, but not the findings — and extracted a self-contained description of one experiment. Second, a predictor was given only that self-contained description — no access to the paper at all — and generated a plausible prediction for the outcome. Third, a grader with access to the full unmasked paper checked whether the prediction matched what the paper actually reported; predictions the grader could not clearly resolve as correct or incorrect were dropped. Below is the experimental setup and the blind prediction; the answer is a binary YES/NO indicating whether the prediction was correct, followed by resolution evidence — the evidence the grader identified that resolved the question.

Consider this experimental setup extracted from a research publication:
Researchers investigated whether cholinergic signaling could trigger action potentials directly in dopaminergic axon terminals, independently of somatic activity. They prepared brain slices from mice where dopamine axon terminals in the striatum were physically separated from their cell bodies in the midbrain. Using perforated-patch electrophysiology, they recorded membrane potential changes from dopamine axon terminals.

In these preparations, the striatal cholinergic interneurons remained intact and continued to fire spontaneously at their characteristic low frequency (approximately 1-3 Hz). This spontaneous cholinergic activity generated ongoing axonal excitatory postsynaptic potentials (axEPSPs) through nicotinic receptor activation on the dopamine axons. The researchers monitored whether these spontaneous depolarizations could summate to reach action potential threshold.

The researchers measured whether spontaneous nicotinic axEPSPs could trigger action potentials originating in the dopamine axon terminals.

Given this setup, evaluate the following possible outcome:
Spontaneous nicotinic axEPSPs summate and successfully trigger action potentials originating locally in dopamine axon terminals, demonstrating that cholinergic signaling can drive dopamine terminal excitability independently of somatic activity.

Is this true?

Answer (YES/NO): YES